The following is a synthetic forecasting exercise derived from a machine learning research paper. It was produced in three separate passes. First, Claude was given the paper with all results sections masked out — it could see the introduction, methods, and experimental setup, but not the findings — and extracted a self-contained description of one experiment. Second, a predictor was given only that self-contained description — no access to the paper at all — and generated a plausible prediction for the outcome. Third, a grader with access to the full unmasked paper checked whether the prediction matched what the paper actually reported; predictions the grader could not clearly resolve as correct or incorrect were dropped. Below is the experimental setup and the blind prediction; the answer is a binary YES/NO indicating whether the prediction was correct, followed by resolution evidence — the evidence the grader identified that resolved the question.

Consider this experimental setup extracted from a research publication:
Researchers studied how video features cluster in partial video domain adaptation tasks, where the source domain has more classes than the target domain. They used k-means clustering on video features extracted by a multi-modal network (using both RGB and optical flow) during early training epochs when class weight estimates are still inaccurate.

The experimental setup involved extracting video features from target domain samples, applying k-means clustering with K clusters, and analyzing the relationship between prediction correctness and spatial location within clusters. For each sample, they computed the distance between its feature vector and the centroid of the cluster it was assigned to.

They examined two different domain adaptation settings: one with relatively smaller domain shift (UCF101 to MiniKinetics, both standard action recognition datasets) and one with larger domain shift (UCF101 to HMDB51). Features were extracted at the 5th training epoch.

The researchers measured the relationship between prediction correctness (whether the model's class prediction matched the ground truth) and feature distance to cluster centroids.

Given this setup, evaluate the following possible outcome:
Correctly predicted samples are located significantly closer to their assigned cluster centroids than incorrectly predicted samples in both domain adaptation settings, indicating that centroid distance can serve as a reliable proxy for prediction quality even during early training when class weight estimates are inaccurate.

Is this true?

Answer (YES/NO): NO